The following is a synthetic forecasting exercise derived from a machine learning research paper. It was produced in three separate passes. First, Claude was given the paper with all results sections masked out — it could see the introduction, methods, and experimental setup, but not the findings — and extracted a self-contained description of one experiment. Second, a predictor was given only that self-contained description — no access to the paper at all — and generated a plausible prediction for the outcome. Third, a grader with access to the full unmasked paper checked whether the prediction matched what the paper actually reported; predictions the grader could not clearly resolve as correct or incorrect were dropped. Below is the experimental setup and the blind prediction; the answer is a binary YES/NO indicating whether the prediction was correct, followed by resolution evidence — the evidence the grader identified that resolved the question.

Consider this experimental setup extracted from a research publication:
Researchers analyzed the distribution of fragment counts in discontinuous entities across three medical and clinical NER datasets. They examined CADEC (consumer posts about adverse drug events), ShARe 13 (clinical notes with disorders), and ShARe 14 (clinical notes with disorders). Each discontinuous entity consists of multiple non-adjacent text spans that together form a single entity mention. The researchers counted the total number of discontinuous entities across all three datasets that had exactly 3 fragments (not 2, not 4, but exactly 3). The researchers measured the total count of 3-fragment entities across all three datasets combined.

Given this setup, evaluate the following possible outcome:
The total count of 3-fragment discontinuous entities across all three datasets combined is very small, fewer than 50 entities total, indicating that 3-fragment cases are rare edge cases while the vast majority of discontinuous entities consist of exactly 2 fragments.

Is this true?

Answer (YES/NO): NO